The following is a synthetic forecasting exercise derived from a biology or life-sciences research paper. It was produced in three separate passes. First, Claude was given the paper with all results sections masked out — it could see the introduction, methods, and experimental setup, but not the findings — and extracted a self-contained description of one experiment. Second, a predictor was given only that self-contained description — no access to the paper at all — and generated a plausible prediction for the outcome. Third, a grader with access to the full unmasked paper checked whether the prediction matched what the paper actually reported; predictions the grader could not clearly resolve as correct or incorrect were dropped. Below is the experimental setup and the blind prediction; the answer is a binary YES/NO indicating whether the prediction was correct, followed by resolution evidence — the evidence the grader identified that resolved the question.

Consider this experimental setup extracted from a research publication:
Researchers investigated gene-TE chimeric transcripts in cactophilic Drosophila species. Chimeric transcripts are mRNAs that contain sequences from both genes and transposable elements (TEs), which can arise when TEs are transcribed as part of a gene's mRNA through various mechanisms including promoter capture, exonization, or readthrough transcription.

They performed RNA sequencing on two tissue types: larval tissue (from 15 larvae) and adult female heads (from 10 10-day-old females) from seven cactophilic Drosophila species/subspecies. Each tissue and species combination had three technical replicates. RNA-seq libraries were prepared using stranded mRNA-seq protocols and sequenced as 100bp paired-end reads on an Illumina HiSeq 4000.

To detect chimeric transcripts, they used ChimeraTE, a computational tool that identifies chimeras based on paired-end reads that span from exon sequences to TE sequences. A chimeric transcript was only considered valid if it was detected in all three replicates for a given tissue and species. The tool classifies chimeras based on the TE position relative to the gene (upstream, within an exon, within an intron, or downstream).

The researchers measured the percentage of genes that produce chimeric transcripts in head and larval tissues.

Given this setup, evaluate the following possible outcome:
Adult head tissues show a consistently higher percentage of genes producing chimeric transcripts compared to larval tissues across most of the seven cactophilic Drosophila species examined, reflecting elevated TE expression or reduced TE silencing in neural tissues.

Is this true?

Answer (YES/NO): NO